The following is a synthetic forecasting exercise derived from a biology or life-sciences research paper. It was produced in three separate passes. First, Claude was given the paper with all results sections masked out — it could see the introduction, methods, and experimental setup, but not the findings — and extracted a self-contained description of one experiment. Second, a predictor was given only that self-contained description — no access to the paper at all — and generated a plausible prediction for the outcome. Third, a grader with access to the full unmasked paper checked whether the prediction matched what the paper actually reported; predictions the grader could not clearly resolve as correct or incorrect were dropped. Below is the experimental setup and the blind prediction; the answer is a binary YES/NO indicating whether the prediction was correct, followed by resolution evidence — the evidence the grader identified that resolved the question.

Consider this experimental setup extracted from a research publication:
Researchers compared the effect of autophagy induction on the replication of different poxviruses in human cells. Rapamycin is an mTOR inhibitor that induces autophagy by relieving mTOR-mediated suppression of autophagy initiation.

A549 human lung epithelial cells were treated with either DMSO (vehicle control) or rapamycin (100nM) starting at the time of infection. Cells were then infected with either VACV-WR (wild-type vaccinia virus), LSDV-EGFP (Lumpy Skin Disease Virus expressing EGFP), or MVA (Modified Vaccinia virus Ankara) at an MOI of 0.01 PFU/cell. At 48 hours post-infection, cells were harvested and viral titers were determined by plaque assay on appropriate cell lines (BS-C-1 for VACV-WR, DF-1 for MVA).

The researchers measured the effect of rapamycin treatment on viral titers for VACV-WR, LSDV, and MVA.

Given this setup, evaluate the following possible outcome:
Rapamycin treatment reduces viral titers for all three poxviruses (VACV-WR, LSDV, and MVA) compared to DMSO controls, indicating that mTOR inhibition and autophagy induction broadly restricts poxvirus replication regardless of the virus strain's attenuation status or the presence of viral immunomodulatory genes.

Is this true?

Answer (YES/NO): NO